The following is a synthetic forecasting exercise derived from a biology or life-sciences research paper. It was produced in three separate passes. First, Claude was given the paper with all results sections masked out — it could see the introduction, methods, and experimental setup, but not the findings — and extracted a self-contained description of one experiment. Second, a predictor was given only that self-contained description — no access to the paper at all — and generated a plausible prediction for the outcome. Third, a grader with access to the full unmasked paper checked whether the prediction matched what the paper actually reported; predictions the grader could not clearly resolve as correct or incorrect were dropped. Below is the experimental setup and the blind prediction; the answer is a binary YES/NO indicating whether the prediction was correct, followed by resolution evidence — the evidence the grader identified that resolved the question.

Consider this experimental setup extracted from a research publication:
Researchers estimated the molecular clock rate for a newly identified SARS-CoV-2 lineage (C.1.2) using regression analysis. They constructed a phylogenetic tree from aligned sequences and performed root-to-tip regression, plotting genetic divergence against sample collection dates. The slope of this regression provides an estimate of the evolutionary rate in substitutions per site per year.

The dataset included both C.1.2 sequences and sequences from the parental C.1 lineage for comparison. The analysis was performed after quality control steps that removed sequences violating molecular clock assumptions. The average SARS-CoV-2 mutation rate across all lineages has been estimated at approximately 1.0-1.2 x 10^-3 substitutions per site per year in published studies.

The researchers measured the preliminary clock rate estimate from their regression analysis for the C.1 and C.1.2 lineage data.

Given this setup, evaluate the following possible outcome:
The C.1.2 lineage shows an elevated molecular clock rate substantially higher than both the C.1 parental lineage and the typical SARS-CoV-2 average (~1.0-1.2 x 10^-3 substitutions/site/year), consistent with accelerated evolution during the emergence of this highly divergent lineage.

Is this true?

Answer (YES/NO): YES